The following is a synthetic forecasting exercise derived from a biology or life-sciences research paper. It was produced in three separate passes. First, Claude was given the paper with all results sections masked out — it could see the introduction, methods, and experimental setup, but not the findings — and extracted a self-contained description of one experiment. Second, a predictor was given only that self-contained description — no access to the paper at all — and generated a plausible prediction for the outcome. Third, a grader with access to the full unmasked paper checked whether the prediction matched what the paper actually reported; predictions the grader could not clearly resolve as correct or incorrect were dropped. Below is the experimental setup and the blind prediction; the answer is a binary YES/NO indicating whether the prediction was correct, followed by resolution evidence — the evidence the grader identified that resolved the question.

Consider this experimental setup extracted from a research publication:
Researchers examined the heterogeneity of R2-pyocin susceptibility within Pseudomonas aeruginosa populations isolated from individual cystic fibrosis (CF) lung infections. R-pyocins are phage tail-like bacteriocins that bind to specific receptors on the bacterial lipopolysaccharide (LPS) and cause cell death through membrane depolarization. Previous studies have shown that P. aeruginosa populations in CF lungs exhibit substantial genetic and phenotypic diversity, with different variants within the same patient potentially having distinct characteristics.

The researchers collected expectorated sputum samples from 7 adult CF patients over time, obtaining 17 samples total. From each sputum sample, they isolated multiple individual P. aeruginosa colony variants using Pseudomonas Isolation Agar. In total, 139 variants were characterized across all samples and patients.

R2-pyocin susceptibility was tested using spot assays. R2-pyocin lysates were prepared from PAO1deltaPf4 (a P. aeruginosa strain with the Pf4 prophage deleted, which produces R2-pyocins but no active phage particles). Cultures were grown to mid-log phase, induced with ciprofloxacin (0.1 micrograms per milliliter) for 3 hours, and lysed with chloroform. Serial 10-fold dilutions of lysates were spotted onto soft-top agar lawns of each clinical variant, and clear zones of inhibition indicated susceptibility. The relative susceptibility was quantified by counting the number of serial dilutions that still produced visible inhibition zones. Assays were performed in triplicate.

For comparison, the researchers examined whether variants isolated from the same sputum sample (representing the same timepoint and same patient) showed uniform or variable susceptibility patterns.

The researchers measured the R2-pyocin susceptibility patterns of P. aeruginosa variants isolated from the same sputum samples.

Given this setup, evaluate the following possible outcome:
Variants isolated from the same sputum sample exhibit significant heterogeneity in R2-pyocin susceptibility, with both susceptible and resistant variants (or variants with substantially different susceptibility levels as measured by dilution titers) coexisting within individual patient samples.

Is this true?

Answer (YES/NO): YES